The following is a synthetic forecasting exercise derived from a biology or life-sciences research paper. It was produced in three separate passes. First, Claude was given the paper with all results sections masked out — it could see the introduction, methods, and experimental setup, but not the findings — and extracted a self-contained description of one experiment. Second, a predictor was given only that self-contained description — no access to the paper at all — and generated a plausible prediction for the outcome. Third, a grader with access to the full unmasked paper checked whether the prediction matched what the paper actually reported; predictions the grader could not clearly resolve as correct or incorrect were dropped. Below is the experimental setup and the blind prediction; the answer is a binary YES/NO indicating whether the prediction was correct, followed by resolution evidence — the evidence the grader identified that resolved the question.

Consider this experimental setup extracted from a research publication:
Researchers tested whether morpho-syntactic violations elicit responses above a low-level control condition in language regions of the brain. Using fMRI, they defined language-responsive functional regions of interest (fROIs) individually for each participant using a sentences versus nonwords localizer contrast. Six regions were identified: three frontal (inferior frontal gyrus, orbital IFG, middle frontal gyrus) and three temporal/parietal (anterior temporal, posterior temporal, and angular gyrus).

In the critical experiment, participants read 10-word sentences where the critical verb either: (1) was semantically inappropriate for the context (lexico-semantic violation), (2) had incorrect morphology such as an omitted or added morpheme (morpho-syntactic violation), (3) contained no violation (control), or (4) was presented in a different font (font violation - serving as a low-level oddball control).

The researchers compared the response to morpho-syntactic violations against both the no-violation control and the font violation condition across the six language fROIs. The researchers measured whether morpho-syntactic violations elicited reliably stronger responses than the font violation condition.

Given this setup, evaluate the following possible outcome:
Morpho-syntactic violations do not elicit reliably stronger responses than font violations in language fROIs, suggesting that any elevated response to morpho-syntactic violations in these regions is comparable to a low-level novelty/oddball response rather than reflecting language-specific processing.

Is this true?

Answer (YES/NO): YES